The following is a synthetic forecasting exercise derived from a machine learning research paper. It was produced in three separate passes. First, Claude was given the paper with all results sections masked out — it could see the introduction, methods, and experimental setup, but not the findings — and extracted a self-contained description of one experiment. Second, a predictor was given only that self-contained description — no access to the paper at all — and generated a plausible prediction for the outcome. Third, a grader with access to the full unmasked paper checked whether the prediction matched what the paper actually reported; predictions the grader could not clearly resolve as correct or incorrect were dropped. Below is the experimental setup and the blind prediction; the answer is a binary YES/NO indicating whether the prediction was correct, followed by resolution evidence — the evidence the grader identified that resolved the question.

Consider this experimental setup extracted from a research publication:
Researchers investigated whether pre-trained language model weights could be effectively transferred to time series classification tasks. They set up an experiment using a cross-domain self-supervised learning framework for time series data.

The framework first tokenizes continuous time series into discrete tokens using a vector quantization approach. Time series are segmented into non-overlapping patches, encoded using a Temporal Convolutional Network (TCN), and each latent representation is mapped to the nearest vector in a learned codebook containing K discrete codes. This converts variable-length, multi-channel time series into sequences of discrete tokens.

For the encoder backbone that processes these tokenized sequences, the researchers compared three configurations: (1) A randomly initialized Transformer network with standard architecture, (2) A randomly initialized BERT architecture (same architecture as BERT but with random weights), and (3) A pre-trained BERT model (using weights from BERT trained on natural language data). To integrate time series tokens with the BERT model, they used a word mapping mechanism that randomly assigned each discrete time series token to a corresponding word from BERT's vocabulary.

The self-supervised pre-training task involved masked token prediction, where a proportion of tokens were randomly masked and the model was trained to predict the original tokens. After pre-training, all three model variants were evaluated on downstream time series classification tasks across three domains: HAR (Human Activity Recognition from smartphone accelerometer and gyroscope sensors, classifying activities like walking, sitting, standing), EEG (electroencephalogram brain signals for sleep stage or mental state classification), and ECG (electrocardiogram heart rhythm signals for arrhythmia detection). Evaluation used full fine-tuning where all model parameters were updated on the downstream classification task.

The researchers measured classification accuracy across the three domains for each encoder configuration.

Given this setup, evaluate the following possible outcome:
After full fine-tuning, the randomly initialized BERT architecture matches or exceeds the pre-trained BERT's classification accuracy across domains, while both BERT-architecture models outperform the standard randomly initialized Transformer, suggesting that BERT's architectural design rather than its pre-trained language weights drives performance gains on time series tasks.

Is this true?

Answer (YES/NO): NO